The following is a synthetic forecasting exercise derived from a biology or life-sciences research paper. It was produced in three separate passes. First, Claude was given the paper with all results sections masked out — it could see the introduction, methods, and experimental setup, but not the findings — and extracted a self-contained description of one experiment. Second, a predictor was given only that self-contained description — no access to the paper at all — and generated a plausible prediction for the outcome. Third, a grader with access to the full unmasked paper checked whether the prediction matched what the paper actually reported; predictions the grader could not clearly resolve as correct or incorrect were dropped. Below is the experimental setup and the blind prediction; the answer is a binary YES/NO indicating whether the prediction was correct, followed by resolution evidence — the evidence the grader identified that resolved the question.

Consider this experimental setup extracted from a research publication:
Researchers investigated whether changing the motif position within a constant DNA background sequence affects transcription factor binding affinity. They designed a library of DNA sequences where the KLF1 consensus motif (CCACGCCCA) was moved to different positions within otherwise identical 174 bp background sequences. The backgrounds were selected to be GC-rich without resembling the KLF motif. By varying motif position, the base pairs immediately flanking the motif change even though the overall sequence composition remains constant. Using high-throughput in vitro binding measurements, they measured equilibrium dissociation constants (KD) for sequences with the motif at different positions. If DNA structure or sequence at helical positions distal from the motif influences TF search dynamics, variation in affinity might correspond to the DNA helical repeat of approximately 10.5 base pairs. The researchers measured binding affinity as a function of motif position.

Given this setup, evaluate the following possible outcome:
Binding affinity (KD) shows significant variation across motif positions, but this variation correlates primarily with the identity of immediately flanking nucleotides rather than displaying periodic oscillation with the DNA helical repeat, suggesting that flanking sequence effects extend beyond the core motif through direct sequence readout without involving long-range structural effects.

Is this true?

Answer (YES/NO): NO